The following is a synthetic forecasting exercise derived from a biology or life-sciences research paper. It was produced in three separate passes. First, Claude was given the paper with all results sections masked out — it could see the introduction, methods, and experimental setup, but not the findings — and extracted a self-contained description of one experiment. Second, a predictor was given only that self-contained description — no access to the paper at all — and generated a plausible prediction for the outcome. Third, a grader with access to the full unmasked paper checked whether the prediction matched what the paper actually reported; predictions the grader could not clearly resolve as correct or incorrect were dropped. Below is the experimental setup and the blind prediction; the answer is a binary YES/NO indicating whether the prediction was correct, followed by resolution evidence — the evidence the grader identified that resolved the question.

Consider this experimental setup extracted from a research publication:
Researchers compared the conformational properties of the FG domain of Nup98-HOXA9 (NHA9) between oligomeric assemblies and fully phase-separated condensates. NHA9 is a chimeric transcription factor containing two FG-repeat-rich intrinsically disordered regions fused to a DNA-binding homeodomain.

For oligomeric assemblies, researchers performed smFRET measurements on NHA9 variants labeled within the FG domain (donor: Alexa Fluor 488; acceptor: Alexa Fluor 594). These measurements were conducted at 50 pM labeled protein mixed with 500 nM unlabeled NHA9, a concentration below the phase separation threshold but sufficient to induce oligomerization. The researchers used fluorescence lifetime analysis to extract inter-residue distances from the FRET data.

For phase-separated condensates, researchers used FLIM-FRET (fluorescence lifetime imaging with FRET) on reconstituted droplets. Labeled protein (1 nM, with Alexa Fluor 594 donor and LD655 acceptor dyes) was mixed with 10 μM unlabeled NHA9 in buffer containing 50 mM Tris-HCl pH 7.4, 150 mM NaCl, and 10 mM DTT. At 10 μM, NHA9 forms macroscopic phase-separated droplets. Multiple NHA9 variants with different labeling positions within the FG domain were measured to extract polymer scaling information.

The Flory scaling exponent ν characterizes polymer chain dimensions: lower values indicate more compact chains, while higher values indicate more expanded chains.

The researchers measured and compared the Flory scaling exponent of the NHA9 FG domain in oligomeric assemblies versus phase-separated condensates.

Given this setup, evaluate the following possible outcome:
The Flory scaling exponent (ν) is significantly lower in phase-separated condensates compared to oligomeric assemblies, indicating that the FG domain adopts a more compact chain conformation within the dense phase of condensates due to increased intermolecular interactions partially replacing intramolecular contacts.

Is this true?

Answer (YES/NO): NO